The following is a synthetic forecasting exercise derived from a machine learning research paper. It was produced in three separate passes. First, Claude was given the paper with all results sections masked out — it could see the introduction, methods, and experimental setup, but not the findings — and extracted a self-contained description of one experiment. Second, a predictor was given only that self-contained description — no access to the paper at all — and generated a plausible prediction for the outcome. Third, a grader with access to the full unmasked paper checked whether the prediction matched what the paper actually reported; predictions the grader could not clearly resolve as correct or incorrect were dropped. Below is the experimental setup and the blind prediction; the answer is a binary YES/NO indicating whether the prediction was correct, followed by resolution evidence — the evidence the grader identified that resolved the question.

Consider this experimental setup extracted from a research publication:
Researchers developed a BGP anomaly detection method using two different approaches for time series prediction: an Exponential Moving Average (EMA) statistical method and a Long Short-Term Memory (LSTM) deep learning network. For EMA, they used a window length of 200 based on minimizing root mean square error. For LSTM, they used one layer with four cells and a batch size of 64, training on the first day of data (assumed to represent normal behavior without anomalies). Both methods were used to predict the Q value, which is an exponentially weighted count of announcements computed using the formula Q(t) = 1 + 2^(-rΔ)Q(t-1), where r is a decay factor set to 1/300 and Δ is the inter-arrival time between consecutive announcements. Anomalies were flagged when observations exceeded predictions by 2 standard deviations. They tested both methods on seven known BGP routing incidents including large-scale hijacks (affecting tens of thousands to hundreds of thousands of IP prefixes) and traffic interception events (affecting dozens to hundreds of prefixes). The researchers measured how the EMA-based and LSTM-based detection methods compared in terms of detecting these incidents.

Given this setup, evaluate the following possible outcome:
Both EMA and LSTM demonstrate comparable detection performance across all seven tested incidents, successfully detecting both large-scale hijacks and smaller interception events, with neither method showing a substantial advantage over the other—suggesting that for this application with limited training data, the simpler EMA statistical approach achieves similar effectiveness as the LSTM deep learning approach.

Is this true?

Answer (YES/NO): NO